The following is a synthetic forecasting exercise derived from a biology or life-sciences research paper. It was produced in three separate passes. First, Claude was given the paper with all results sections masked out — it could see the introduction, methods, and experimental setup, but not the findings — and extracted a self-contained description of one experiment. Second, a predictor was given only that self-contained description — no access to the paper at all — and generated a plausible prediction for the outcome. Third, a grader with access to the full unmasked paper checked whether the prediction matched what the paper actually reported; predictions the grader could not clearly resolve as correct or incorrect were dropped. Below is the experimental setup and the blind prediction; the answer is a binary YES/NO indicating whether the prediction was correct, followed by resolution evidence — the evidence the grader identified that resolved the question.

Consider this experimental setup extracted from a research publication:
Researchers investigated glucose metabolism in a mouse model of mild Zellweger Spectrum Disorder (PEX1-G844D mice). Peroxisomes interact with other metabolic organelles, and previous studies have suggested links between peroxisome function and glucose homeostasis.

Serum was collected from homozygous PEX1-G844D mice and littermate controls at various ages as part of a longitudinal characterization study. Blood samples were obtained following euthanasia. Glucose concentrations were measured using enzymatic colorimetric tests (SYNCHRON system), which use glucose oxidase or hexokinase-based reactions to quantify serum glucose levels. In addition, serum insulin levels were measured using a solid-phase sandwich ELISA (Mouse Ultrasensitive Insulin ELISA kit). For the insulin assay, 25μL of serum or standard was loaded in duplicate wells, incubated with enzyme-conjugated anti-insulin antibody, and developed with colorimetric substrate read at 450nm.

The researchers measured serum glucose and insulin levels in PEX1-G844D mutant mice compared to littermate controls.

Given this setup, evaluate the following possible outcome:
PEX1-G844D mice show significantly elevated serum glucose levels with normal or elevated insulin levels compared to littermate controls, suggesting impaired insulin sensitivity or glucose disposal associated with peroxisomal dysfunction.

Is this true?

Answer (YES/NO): NO